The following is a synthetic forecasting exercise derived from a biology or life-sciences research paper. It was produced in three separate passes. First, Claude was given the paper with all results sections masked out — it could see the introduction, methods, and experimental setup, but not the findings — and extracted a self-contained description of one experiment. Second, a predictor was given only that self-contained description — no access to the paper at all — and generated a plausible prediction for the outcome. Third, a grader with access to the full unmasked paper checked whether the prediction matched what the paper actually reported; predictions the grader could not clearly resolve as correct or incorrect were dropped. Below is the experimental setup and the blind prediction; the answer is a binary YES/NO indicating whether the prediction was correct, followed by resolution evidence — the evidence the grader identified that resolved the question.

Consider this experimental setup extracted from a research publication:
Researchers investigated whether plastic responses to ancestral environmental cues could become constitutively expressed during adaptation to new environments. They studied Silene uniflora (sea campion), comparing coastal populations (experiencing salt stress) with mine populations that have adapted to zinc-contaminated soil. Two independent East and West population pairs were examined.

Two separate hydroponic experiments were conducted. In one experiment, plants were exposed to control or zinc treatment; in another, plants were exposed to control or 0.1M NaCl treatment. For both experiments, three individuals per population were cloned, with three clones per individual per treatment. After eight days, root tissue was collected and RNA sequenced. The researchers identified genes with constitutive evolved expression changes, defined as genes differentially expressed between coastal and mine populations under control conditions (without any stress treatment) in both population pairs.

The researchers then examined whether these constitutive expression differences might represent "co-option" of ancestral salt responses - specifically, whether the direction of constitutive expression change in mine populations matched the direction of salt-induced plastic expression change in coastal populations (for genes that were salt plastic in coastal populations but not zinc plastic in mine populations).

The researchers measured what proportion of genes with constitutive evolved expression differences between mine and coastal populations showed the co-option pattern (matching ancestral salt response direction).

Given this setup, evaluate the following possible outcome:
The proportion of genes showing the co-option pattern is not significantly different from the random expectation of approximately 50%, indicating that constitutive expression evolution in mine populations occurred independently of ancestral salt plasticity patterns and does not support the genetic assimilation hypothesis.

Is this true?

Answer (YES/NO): NO